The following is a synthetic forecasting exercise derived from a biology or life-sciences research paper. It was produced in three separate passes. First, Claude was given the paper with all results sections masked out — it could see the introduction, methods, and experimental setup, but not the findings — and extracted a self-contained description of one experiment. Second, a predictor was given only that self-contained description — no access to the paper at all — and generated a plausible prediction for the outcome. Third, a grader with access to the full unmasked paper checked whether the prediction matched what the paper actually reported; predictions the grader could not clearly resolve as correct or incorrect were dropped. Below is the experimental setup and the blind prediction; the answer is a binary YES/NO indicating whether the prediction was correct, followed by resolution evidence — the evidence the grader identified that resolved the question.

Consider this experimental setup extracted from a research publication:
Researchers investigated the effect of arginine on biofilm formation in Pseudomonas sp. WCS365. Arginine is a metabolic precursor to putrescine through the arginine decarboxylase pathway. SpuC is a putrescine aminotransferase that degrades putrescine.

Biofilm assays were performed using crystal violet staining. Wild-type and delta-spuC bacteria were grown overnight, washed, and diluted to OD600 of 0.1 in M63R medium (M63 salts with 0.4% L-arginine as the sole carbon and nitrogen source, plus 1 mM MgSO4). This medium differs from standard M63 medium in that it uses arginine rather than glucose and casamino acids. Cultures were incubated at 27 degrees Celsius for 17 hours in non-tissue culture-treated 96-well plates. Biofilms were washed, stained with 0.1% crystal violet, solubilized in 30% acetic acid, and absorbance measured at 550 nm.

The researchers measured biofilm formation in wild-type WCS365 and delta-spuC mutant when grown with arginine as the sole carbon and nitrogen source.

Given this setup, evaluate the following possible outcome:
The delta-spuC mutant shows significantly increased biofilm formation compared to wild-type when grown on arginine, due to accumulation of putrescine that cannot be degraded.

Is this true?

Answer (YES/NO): YES